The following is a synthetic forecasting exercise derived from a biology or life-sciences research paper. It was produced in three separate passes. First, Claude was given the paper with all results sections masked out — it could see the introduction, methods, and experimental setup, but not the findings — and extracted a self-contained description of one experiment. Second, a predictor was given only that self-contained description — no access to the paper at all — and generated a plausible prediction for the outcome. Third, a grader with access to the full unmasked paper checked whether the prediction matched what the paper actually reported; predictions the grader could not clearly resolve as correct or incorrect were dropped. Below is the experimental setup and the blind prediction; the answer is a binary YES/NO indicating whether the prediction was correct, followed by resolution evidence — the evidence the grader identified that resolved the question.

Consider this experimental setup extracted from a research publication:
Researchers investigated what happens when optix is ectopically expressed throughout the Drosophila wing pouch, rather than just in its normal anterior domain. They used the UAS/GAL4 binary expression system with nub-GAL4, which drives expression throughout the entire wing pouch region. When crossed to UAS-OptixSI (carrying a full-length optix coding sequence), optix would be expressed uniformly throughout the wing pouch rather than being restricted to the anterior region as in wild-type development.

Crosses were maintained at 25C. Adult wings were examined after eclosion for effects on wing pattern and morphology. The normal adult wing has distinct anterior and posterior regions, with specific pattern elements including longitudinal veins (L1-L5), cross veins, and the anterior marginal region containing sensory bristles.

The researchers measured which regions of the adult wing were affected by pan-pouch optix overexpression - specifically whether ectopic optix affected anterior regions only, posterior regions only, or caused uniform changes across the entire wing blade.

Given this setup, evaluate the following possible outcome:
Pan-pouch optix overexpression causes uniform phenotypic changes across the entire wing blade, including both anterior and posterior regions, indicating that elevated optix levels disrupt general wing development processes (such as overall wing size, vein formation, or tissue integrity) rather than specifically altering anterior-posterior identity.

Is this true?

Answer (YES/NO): NO